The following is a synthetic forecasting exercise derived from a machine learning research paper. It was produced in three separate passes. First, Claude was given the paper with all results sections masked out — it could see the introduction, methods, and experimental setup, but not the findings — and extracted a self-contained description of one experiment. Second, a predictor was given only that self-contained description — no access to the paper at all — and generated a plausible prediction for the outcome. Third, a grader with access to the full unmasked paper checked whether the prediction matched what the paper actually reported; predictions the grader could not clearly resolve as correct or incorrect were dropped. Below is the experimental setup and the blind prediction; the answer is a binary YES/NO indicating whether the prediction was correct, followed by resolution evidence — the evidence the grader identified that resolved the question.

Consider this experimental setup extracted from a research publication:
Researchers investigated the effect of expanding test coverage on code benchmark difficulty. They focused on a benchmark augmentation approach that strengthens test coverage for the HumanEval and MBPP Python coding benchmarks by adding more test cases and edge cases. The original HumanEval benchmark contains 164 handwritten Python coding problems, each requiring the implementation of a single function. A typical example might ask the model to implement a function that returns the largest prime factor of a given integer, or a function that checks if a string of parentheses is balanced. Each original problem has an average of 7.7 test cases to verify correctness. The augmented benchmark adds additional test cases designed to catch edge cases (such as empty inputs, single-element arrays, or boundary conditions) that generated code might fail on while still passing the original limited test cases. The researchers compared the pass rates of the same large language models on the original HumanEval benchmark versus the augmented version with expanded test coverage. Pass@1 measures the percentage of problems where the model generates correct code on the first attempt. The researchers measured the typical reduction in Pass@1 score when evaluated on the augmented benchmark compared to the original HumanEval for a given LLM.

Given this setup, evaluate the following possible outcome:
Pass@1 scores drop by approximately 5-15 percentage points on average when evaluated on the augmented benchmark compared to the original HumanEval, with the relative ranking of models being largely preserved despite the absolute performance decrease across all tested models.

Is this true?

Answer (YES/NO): NO